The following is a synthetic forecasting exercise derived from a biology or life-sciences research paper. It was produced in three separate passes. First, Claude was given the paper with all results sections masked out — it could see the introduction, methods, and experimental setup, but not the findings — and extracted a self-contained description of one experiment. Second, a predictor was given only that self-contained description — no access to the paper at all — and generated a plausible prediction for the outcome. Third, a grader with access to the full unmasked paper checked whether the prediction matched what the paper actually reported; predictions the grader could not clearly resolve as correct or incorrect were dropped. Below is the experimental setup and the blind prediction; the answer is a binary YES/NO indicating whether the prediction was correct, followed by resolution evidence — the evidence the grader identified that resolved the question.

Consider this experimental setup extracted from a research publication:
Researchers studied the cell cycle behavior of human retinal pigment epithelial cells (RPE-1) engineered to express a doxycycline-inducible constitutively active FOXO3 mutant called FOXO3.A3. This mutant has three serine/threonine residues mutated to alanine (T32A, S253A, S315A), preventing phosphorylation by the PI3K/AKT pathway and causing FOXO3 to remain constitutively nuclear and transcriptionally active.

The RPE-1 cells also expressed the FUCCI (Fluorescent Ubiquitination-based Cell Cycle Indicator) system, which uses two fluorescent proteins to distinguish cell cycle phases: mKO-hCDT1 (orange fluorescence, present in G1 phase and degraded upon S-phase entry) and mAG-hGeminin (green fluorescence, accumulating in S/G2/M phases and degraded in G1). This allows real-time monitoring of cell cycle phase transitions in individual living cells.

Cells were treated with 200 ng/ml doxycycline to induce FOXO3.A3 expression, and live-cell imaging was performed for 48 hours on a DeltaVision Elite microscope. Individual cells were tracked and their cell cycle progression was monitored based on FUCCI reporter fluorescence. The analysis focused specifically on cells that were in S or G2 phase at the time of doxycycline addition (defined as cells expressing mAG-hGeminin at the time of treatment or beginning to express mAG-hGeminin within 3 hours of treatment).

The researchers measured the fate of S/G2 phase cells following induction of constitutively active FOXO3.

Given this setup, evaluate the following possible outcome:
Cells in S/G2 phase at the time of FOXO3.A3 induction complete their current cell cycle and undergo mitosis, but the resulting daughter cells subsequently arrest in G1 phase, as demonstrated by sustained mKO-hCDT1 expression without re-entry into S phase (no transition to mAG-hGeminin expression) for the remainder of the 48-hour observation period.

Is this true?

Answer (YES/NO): NO